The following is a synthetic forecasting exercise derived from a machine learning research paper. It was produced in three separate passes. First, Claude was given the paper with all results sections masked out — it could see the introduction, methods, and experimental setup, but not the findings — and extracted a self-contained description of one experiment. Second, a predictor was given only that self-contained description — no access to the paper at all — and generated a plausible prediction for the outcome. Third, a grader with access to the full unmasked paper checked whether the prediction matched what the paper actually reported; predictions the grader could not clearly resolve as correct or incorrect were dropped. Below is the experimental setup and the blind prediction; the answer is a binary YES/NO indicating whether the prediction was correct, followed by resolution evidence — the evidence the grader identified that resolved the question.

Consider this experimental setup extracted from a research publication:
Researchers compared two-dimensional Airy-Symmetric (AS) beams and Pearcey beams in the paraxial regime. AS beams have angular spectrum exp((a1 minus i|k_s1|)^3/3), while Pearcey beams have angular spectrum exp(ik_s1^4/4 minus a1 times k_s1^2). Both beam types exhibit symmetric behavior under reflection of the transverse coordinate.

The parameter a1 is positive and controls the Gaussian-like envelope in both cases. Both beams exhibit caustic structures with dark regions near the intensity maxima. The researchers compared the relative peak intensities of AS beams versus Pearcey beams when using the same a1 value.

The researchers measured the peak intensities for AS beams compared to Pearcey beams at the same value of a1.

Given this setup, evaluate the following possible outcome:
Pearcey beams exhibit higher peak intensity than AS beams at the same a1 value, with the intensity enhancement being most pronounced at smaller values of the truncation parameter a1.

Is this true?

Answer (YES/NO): NO